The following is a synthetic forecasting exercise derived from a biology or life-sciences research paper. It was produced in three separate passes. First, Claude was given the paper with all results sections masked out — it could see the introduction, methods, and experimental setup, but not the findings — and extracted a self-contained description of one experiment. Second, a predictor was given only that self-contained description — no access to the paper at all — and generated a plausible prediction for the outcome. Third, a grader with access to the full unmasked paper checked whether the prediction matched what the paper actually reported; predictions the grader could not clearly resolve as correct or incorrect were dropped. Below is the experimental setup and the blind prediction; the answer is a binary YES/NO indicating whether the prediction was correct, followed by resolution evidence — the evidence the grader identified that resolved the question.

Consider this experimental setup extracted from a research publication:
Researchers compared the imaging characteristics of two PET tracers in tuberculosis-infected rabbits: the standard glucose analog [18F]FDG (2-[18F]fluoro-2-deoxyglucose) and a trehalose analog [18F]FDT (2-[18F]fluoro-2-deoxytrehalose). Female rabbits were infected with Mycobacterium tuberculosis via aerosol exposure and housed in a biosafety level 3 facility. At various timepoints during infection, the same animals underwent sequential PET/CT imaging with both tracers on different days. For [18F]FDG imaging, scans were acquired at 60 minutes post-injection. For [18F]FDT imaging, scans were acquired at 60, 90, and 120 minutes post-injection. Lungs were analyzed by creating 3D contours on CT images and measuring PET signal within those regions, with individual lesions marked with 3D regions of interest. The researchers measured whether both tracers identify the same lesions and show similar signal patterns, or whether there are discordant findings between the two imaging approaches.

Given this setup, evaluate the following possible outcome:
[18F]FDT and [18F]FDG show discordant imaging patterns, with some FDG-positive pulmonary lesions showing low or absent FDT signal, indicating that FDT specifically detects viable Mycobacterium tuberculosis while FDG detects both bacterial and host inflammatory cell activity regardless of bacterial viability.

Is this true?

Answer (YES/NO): YES